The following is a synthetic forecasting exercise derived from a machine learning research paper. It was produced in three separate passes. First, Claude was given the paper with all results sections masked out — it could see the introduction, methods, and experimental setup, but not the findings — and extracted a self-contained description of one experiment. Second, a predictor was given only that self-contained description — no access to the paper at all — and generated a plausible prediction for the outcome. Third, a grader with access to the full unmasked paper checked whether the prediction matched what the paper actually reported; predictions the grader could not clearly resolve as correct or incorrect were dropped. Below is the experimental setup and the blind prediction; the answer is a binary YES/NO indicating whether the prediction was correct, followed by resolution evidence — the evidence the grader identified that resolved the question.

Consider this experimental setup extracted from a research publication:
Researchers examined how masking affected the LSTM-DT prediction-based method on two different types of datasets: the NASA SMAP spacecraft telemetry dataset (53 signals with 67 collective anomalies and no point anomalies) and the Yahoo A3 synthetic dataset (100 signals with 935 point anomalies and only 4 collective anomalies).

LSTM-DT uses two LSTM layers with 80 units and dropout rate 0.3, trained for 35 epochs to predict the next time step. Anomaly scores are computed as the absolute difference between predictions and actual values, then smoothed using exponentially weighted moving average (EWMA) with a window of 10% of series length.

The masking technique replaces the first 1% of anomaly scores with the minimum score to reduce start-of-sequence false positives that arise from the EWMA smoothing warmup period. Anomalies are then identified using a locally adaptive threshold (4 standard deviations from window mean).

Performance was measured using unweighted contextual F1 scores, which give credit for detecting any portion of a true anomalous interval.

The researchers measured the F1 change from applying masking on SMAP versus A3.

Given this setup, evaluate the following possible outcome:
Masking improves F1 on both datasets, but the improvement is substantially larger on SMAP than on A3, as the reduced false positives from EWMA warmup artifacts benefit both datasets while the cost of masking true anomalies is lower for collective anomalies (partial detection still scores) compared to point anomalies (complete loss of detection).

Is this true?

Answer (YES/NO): NO